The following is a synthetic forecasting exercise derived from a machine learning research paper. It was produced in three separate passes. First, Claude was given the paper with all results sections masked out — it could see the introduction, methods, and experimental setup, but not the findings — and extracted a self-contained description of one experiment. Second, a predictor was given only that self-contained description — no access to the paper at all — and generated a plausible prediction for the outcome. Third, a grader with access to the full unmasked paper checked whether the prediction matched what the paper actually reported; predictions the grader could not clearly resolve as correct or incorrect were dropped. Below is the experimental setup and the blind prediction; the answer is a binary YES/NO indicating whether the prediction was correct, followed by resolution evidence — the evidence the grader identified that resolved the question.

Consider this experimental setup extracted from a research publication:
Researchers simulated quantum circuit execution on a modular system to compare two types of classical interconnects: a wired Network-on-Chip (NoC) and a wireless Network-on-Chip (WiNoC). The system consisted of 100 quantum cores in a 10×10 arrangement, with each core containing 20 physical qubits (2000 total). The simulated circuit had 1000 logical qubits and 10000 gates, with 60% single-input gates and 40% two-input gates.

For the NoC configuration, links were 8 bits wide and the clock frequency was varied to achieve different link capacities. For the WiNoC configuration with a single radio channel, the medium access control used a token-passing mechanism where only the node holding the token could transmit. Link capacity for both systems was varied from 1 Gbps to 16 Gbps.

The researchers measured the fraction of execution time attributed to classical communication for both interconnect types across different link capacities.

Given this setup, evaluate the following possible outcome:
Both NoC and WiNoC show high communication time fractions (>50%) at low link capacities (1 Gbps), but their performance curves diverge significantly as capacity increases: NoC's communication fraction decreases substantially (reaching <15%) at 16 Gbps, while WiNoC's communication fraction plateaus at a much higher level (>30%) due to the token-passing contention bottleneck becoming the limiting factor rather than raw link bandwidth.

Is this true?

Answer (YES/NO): NO